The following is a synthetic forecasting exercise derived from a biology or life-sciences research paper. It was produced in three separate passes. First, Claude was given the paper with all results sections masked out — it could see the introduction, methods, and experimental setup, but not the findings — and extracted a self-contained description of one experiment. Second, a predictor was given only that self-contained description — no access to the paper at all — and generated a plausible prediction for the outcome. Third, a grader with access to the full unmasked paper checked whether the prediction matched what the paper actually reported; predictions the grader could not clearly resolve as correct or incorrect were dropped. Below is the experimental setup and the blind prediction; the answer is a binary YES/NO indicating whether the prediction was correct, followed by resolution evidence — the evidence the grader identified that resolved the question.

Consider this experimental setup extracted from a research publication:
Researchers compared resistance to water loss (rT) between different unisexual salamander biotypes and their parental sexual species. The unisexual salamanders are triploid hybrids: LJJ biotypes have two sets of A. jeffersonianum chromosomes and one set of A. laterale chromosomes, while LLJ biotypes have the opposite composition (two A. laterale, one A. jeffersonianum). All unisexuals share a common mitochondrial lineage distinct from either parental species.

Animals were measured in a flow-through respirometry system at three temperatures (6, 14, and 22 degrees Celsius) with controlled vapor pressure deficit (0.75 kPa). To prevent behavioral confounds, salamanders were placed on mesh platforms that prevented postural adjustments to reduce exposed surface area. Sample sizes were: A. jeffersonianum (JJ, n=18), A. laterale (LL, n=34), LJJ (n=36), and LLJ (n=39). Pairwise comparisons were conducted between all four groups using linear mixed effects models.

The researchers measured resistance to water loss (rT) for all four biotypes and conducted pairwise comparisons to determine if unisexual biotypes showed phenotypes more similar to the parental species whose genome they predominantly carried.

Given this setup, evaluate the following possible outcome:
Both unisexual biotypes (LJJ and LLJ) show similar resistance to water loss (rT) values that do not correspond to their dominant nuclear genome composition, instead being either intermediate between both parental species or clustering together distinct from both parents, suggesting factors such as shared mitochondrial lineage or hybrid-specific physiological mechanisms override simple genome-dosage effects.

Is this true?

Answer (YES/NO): NO